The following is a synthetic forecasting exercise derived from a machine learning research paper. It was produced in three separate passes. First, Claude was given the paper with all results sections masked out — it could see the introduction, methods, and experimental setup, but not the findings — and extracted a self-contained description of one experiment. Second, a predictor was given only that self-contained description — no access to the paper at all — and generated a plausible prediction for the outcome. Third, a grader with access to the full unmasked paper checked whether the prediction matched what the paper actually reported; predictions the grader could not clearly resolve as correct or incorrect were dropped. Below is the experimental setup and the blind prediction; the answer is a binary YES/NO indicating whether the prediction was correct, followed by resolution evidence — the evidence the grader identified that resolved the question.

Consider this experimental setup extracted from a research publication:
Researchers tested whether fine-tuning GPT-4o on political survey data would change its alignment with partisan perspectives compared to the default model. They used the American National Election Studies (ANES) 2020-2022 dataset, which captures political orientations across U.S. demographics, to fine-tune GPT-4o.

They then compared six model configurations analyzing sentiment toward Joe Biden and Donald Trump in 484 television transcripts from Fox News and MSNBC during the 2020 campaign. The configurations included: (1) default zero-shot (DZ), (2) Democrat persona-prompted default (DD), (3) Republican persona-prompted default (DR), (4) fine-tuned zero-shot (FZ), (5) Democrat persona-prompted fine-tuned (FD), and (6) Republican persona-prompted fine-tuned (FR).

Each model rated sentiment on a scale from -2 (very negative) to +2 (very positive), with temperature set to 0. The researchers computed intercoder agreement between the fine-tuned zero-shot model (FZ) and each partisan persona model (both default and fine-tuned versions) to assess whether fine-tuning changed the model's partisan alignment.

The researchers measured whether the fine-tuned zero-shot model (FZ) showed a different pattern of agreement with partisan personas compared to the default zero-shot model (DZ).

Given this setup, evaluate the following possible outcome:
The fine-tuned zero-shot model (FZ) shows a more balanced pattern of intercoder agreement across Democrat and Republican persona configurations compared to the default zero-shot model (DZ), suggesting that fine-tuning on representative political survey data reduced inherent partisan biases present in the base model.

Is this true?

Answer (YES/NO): YES